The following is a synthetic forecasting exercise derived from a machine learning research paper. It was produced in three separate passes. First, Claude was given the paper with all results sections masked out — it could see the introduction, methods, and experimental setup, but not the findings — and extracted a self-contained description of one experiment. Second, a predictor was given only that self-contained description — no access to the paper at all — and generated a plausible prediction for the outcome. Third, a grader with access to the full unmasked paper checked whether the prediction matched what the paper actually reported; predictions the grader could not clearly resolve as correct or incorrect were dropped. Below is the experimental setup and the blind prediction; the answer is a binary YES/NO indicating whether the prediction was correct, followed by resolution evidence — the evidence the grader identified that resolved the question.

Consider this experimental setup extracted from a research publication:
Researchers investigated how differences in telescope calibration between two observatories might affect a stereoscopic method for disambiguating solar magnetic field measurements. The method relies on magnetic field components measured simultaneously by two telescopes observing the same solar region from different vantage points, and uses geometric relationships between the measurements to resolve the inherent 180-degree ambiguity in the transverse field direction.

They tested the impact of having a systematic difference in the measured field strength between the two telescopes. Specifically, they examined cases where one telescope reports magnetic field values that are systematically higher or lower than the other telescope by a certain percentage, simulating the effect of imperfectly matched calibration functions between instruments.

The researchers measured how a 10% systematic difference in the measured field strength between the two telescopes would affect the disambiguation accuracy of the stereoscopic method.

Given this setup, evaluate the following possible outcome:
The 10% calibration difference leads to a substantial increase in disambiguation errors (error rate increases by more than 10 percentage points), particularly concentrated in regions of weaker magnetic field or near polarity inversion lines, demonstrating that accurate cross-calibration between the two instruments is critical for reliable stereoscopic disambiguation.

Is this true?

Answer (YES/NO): NO